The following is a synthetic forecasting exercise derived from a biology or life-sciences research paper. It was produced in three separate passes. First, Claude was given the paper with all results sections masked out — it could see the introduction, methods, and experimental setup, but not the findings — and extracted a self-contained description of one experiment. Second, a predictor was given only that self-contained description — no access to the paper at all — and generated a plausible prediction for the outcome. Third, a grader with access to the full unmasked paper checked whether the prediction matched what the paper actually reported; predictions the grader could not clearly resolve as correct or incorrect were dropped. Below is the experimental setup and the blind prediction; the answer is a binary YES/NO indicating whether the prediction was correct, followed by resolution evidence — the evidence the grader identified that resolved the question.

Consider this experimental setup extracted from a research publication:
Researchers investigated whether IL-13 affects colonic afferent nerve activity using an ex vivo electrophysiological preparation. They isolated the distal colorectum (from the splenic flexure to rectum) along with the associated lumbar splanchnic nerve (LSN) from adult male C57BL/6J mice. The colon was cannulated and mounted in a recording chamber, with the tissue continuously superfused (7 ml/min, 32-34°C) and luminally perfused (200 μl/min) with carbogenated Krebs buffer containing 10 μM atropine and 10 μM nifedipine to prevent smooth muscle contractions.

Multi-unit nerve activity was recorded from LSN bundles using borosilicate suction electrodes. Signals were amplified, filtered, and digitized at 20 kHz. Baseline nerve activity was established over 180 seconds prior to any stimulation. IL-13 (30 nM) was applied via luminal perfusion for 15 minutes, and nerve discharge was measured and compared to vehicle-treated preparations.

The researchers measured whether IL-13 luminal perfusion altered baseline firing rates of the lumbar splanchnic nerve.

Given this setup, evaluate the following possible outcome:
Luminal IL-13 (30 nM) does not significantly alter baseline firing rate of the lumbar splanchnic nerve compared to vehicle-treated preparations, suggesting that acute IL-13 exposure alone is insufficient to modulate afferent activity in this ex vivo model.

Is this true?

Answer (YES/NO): YES